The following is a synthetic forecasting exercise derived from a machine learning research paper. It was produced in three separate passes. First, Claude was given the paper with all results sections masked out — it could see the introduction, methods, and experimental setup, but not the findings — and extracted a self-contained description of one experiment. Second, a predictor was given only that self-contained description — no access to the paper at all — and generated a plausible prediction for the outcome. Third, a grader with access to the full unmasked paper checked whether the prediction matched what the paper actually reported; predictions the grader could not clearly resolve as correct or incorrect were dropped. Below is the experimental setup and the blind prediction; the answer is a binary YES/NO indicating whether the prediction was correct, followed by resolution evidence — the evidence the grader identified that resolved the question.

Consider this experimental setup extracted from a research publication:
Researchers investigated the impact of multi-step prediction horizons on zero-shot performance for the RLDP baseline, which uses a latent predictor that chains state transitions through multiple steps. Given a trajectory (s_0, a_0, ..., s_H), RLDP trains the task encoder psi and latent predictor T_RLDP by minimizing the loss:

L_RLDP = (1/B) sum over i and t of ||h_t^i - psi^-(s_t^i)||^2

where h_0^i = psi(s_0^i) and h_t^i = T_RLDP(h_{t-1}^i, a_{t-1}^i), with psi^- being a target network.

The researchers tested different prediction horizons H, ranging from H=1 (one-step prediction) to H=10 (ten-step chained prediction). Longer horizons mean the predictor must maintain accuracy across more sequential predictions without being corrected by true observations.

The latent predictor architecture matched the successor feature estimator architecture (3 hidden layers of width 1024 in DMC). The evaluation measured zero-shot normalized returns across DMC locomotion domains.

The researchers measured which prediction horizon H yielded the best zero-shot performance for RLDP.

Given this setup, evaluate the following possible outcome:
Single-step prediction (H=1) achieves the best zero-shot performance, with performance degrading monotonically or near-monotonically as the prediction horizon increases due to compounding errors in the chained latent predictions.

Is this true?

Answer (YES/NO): NO